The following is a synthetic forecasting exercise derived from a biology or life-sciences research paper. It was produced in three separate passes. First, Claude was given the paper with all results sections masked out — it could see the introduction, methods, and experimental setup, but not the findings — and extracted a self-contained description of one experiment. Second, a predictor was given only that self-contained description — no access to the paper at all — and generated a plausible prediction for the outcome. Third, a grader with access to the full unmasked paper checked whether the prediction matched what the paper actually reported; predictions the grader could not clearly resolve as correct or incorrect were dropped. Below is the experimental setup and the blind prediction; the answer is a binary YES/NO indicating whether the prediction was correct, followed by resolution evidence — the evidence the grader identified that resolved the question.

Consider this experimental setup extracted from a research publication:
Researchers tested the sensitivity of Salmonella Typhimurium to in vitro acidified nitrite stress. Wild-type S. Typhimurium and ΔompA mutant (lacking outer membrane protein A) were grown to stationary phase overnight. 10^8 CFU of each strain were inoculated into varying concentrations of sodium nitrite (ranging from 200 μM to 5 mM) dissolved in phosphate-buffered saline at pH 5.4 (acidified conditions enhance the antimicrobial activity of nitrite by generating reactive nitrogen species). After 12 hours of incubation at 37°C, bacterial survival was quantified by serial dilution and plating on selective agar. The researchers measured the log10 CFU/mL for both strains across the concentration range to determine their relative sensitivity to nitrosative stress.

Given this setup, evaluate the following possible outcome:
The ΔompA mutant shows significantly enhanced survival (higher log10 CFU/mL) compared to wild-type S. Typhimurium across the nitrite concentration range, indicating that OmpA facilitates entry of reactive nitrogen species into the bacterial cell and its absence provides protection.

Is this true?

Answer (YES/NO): NO